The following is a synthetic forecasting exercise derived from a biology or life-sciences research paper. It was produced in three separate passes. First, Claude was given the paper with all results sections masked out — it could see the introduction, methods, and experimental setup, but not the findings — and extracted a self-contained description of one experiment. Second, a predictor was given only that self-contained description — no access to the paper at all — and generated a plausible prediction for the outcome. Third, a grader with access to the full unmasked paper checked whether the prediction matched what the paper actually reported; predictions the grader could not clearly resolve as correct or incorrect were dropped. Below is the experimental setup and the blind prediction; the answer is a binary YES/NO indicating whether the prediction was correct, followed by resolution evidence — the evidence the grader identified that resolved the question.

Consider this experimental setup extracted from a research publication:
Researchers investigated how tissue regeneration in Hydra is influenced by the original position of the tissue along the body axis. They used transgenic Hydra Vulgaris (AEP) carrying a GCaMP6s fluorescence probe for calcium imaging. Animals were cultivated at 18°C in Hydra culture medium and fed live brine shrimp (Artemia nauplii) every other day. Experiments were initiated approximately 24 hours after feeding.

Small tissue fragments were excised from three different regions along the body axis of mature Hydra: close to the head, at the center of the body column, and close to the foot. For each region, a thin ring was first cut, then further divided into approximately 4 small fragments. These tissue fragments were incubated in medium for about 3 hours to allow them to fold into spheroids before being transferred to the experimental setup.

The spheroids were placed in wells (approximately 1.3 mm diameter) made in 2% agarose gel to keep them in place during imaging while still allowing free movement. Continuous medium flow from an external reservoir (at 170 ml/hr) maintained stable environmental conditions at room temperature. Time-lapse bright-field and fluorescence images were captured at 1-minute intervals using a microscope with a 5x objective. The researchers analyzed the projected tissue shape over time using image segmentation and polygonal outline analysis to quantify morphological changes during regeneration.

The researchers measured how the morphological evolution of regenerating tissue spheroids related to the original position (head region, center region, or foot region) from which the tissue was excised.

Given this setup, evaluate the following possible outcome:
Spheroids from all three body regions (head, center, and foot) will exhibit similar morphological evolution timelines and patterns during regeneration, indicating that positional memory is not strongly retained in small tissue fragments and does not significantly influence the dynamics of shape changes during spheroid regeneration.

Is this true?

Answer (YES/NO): NO